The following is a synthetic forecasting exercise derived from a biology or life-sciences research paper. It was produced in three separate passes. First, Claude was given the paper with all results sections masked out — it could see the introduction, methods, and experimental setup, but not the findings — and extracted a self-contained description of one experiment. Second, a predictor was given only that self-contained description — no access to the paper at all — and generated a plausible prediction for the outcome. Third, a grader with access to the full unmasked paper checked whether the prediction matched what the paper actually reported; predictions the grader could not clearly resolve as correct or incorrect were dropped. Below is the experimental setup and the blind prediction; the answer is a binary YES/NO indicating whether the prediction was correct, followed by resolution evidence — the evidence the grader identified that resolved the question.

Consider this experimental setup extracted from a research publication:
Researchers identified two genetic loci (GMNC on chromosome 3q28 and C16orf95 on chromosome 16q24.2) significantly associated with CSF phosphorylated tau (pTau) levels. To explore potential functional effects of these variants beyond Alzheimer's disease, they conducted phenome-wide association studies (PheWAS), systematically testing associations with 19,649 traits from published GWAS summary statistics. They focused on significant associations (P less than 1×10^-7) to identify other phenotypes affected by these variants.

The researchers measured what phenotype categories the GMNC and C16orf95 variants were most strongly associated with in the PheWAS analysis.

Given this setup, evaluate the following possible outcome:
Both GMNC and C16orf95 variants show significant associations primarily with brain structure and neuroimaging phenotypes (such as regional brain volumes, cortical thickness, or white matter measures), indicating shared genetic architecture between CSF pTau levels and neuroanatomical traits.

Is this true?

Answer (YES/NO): YES